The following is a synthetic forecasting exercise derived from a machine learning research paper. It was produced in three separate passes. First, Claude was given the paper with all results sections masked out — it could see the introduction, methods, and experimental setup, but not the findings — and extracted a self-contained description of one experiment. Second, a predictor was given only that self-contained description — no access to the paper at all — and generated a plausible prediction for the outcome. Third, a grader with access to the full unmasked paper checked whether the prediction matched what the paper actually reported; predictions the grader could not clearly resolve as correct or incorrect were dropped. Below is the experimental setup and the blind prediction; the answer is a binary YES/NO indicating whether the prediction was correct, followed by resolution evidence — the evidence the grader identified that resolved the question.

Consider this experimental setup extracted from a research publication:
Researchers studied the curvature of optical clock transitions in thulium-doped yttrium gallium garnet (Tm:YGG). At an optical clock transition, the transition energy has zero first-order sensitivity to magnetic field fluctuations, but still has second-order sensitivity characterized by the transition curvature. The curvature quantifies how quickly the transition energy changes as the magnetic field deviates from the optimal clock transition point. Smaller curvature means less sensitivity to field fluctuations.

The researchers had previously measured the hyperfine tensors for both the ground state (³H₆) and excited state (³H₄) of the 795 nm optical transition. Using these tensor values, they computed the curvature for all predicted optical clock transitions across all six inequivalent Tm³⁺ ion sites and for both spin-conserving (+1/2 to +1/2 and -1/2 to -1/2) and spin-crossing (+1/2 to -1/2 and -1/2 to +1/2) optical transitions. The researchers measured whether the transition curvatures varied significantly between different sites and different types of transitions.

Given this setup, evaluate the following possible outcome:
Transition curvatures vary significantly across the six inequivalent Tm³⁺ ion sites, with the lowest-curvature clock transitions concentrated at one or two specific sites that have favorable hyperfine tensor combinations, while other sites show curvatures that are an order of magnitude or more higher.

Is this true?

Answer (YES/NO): NO